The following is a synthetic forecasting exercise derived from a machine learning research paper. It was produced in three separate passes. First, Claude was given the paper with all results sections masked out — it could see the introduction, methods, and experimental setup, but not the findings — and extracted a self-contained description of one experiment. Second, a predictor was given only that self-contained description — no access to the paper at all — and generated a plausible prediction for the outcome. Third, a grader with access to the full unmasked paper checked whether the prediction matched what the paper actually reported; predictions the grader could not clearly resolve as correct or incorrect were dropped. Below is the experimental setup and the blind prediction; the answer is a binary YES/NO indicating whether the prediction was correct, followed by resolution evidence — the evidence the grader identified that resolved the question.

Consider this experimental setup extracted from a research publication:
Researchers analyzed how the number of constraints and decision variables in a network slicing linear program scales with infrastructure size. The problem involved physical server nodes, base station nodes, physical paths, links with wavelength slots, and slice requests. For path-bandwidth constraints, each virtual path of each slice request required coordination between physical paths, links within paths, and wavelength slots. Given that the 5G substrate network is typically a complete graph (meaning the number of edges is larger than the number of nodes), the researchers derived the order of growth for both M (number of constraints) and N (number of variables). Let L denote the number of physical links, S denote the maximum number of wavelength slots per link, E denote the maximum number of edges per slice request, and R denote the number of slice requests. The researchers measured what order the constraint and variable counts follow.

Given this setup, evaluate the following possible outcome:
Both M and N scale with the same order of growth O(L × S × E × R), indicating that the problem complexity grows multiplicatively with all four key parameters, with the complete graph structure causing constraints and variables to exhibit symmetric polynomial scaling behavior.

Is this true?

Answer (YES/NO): YES